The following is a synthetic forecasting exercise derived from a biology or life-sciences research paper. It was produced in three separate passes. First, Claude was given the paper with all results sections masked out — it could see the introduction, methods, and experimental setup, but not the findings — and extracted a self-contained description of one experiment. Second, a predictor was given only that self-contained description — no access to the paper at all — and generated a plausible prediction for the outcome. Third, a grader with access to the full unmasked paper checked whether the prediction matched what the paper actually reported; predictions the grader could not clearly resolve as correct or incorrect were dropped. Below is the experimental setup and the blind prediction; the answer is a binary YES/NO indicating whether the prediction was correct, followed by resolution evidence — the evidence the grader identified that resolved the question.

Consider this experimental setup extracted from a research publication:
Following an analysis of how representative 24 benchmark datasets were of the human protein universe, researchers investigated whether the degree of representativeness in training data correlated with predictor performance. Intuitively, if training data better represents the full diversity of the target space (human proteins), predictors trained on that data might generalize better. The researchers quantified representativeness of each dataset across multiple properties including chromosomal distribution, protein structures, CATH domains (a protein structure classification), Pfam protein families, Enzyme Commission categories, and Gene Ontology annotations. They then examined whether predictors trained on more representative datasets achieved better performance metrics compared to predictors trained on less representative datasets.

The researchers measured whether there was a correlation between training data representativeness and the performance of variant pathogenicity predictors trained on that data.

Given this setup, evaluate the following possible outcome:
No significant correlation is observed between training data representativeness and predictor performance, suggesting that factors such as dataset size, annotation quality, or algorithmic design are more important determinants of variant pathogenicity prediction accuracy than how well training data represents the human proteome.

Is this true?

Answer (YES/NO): NO